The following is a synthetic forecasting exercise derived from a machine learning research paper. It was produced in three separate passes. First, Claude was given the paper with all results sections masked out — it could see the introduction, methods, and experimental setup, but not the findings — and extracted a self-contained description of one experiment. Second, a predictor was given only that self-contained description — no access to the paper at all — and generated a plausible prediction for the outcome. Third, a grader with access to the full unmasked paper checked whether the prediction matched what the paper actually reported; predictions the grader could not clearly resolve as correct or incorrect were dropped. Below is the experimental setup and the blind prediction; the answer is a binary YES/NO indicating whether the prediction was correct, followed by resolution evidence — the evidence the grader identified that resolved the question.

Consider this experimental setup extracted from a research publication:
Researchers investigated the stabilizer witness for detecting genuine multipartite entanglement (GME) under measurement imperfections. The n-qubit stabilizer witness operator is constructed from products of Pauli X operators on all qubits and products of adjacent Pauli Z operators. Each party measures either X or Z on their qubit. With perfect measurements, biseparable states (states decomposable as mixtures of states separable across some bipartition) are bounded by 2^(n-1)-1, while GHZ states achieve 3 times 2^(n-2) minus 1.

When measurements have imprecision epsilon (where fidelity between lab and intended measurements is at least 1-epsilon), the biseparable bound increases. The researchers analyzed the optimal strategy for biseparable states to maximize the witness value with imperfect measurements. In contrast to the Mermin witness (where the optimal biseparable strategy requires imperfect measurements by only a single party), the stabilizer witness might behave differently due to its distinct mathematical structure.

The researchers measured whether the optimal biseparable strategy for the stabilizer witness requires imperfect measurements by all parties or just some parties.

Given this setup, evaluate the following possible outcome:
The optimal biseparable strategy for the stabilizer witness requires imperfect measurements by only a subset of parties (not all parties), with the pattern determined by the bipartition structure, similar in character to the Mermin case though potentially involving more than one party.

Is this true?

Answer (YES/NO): NO